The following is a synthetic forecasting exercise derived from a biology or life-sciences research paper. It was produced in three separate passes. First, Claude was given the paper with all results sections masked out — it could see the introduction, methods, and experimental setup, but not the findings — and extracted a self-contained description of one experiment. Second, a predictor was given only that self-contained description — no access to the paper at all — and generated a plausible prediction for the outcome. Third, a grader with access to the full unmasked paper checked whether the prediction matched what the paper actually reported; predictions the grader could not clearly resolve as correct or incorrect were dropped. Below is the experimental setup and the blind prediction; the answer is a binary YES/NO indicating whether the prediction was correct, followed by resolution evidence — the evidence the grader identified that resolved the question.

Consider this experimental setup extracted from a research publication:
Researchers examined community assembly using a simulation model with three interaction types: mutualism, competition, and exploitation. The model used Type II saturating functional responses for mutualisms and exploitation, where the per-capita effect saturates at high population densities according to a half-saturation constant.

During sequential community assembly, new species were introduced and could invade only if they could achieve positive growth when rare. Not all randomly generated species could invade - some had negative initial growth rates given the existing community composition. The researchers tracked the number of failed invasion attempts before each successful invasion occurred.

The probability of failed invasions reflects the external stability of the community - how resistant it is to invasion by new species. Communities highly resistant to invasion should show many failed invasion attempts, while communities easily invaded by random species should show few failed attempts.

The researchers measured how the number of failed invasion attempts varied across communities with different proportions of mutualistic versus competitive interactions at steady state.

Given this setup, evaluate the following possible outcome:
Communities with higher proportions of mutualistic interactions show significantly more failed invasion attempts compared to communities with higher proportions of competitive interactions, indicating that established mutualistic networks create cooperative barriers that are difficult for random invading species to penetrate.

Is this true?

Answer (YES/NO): NO